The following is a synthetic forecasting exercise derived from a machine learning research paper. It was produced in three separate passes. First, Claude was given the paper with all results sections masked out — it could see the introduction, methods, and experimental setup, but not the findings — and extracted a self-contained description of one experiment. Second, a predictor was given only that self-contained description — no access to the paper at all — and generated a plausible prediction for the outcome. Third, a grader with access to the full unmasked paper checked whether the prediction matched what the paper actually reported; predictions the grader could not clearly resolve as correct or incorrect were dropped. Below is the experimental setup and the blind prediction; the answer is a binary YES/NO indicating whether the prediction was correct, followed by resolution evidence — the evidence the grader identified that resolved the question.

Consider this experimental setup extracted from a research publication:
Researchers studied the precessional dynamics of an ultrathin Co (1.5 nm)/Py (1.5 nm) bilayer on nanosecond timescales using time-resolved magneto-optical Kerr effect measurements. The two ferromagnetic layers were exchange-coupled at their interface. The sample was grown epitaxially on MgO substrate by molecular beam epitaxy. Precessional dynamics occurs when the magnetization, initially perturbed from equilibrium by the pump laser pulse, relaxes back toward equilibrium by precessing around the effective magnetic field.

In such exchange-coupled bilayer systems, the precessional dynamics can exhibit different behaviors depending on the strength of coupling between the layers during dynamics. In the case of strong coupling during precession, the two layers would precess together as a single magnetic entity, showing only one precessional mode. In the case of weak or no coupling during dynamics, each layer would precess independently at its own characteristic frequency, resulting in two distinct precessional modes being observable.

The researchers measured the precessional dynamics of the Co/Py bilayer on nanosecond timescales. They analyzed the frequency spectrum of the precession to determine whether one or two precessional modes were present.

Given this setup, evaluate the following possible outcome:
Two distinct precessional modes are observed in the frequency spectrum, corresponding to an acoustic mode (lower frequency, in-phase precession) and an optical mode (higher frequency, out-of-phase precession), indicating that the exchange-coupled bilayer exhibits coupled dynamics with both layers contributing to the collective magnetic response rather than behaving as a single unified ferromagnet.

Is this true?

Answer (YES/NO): NO